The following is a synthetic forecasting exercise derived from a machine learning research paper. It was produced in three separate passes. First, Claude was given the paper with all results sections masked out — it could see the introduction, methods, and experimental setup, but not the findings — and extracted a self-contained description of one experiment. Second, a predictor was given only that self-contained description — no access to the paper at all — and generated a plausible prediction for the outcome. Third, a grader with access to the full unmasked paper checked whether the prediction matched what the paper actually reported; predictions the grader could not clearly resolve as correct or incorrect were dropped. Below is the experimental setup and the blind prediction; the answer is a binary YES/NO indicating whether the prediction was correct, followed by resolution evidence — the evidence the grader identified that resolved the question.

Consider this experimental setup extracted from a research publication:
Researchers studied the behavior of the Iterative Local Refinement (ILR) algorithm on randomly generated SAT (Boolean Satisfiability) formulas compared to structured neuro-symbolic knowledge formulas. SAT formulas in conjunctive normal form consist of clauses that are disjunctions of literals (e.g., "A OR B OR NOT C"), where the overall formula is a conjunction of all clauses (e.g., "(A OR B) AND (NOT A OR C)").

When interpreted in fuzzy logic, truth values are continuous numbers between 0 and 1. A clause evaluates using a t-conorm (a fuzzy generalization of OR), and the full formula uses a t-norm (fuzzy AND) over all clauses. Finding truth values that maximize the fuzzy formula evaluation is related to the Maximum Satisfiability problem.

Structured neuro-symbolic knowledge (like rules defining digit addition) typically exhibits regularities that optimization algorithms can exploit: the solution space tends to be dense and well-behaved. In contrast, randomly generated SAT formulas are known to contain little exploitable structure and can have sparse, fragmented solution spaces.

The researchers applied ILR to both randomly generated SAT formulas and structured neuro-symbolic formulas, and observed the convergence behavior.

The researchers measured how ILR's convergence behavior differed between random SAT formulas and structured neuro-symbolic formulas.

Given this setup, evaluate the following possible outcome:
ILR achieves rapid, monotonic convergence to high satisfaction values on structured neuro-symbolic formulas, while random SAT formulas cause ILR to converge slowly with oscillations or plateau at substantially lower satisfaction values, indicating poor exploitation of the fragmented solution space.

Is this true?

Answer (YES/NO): NO